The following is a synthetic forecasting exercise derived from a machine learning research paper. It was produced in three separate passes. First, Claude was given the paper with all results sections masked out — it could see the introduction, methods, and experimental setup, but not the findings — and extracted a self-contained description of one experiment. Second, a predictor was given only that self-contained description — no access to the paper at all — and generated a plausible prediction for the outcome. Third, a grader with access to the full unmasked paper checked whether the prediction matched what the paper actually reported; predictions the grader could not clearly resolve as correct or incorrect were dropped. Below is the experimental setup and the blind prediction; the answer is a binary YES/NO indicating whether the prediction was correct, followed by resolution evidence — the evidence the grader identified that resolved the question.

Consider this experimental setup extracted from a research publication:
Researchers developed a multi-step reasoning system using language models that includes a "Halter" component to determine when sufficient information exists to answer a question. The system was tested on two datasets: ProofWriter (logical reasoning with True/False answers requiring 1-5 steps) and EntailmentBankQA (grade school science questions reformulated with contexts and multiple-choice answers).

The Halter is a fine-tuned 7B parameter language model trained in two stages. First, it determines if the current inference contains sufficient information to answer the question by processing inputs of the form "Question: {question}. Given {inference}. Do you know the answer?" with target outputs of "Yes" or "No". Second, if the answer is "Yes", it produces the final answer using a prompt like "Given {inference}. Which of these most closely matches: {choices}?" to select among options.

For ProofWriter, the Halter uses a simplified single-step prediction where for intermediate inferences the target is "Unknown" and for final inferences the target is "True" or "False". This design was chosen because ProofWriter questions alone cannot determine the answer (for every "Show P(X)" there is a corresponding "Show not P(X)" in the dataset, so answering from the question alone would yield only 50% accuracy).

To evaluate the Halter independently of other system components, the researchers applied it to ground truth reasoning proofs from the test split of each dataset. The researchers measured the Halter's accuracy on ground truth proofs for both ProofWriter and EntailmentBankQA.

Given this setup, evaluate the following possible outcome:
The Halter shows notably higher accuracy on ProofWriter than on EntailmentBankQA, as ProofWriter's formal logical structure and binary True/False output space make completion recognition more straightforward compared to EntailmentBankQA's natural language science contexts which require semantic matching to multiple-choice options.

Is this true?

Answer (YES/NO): YES